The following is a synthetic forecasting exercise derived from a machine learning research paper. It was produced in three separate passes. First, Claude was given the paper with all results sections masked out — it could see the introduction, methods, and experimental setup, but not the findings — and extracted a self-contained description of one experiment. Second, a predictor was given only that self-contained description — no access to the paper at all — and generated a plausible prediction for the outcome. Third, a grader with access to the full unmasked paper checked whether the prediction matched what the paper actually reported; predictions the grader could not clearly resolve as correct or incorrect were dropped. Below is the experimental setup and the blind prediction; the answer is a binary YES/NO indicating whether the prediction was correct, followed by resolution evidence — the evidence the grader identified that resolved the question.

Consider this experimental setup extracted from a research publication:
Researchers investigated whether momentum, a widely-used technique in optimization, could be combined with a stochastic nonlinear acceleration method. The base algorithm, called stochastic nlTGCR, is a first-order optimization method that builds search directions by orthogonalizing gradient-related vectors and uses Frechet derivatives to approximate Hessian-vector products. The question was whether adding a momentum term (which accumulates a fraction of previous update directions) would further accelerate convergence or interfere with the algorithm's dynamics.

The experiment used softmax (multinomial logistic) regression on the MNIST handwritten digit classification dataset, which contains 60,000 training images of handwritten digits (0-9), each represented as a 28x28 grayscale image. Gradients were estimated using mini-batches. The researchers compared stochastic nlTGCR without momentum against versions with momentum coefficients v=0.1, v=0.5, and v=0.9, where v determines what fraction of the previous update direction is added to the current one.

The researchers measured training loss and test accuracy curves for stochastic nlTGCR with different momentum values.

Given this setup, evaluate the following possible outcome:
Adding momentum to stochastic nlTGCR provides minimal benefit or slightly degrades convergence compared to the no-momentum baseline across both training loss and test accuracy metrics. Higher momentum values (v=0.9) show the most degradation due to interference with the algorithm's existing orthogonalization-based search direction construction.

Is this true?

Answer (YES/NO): NO